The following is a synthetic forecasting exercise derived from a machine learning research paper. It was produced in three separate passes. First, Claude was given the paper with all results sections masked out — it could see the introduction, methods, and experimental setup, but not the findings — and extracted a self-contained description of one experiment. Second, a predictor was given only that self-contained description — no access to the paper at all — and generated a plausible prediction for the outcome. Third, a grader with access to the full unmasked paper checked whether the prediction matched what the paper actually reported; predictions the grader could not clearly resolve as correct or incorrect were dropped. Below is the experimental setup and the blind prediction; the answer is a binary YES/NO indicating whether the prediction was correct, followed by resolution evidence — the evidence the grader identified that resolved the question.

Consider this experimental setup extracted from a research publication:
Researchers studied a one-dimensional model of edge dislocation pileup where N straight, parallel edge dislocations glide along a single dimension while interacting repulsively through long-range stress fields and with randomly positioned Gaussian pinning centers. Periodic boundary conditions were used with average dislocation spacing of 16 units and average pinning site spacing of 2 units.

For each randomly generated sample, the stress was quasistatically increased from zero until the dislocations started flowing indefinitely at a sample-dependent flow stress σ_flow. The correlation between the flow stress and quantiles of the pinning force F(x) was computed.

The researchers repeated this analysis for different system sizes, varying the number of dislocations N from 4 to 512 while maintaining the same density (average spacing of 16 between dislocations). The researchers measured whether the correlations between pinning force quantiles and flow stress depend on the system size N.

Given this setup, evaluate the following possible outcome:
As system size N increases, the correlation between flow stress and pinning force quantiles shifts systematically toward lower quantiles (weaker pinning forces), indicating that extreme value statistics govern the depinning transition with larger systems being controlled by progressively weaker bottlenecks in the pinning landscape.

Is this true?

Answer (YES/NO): NO